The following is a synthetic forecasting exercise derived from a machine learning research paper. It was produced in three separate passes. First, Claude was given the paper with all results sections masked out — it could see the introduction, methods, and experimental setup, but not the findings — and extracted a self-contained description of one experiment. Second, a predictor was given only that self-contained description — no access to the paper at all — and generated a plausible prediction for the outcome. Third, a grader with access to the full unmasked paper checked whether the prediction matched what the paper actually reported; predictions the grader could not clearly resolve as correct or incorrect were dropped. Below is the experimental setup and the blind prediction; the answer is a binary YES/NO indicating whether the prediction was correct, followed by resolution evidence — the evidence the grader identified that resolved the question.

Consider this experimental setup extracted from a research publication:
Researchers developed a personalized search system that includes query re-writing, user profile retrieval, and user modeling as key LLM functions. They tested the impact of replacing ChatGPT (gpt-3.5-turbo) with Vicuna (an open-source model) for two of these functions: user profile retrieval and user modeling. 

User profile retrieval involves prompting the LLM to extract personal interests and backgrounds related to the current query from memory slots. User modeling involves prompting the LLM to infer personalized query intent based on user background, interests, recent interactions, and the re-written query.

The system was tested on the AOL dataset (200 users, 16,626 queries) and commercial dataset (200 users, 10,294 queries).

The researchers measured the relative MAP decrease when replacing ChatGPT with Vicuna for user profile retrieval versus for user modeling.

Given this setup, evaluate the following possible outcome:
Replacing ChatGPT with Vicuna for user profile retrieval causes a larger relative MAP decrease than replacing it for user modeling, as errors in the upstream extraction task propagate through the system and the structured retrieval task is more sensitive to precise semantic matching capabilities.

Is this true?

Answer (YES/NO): YES